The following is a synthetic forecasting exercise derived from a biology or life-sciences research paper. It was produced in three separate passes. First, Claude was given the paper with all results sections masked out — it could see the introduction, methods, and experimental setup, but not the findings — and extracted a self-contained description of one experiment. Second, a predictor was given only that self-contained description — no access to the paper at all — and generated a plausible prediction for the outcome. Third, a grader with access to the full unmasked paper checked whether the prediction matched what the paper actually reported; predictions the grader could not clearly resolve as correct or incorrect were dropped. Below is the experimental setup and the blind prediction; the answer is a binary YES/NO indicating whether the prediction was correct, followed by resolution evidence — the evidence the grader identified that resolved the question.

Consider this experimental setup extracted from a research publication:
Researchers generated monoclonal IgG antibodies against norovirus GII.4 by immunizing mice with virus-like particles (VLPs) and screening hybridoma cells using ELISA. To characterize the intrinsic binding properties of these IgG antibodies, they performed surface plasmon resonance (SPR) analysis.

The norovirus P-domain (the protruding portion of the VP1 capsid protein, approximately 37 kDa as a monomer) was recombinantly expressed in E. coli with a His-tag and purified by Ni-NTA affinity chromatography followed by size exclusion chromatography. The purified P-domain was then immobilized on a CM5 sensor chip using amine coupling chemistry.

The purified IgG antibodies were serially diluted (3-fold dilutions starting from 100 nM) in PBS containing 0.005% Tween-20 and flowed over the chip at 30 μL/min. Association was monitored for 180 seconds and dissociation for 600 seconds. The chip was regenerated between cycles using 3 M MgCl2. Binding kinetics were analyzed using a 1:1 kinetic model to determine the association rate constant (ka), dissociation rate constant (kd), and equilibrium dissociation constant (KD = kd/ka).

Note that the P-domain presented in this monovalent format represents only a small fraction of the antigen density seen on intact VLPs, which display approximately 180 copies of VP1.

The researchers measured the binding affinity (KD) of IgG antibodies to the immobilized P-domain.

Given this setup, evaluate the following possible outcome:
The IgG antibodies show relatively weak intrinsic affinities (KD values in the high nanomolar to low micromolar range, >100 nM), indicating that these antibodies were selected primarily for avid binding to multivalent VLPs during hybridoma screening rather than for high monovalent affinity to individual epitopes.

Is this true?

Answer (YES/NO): NO